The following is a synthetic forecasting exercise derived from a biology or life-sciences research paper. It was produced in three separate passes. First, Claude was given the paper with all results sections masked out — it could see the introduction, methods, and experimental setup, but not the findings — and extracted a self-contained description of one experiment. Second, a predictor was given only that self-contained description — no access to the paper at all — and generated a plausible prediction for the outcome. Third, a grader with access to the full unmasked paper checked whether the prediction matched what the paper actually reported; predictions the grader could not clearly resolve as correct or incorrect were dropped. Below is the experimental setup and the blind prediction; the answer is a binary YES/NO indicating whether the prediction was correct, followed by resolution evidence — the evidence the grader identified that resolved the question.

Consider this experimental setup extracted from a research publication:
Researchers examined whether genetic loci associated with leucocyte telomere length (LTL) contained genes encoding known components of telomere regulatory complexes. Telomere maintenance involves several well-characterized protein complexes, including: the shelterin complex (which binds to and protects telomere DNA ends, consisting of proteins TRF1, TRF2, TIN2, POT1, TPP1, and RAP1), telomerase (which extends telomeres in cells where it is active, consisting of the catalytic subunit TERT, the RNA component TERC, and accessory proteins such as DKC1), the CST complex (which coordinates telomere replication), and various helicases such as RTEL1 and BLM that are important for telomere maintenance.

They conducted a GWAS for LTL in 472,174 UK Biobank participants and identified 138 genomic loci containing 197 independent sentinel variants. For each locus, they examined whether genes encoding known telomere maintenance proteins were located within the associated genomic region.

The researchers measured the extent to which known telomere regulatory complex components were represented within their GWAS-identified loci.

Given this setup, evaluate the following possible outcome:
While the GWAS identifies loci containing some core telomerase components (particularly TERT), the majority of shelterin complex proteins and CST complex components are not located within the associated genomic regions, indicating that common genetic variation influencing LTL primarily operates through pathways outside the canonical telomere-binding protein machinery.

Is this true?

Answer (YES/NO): NO